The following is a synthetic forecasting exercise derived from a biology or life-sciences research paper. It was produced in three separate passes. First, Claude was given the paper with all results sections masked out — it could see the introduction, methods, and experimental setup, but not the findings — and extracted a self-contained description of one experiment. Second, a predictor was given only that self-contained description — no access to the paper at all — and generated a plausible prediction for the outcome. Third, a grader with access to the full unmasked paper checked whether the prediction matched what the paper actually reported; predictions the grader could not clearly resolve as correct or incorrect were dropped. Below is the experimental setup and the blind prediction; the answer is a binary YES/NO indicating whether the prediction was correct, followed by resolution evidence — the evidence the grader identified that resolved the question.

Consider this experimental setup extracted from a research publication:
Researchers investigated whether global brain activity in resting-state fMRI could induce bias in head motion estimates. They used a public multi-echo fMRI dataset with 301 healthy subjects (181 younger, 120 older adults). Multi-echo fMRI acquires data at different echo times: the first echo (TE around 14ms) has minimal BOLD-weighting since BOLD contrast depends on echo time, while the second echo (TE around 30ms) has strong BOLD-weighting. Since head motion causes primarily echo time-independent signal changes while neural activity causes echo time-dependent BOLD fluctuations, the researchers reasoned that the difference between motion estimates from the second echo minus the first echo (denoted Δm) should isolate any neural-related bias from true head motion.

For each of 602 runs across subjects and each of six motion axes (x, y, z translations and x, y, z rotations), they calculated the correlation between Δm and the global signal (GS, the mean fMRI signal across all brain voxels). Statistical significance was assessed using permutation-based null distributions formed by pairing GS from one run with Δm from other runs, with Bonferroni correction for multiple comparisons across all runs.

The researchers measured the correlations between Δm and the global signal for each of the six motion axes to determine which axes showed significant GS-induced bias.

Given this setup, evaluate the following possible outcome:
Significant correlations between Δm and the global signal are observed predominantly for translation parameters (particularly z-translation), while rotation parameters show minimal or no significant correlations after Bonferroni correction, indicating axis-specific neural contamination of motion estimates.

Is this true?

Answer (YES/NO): YES